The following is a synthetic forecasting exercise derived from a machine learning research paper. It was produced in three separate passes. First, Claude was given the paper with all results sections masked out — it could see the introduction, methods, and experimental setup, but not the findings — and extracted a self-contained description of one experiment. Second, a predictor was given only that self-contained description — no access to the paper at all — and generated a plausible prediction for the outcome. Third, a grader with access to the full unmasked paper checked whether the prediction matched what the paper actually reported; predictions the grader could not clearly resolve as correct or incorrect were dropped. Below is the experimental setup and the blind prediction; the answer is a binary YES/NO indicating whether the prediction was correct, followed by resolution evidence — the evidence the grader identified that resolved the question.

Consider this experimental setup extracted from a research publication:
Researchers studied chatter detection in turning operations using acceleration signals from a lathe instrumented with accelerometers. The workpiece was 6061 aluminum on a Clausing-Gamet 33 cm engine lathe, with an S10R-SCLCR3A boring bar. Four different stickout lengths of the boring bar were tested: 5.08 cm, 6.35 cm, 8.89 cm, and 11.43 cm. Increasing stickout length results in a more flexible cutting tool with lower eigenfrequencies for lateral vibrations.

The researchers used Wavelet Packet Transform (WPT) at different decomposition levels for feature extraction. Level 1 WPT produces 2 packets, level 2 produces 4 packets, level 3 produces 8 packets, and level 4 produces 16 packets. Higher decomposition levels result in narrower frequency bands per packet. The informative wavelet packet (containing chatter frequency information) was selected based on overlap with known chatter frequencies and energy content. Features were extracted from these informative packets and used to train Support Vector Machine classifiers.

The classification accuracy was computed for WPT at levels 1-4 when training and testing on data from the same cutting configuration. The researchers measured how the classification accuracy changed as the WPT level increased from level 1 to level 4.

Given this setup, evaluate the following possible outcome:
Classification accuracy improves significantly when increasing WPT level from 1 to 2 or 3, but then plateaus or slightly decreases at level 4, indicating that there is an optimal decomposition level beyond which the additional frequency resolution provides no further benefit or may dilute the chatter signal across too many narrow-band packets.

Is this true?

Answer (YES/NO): NO